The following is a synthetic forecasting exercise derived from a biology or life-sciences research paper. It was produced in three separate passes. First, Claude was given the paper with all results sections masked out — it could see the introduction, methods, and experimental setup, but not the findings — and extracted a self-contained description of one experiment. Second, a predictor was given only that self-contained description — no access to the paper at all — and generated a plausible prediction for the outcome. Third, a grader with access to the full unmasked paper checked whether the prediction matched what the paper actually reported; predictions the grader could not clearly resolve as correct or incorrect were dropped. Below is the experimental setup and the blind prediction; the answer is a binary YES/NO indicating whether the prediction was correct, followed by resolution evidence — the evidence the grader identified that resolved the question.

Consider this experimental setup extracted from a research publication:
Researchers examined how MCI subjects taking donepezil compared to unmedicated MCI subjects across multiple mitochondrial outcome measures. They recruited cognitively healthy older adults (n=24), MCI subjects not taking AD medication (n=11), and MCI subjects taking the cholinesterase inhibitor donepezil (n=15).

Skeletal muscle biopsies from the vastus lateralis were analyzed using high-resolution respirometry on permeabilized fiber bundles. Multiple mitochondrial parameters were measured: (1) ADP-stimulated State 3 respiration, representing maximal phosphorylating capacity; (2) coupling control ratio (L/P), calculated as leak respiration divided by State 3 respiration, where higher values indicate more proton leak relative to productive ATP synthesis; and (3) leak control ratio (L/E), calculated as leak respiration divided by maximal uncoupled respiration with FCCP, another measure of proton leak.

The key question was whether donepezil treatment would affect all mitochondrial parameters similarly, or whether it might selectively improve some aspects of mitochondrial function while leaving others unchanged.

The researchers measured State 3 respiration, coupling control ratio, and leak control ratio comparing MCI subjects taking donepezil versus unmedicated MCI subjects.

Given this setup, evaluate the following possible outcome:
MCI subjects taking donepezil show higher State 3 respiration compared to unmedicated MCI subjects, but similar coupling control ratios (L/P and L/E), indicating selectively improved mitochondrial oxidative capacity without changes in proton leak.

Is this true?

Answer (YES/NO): NO